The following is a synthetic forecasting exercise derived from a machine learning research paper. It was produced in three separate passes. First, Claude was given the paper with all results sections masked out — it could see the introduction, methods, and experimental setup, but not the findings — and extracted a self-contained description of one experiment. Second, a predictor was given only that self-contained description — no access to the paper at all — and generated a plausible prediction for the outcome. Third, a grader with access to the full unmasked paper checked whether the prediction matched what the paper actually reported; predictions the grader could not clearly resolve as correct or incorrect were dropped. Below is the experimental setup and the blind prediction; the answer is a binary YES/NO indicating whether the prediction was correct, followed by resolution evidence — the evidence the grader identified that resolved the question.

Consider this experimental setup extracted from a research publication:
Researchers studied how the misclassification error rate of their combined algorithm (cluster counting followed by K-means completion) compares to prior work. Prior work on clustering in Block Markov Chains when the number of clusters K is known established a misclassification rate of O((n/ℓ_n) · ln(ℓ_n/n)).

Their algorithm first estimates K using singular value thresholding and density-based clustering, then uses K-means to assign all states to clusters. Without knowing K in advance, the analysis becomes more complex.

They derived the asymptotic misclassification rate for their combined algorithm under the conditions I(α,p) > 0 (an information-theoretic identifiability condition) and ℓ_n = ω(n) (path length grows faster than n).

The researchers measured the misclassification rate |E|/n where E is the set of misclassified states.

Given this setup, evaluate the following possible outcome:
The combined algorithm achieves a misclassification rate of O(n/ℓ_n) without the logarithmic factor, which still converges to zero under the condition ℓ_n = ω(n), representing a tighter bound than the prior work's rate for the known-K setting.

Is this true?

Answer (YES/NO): YES